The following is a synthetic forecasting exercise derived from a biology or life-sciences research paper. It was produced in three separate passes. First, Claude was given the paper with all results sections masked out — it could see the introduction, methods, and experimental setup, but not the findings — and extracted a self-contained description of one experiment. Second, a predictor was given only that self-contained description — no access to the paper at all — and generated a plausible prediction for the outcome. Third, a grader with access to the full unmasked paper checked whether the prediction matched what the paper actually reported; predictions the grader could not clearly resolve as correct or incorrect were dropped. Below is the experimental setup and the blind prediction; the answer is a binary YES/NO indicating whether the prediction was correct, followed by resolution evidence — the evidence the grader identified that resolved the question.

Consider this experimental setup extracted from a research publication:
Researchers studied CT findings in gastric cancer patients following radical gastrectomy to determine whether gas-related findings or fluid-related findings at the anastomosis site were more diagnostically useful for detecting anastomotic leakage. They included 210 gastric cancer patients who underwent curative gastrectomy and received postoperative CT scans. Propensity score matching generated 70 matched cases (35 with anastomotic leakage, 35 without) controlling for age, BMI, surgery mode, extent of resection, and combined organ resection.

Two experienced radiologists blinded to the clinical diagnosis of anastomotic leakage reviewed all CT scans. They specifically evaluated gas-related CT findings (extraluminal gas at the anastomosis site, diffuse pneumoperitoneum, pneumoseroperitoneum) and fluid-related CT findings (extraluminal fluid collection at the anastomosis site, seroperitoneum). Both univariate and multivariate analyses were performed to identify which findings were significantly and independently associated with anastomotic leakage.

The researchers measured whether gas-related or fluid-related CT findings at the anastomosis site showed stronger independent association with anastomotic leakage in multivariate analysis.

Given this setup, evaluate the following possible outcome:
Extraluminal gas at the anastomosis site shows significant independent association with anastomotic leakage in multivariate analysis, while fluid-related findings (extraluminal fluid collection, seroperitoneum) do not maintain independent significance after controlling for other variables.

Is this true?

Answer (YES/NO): YES